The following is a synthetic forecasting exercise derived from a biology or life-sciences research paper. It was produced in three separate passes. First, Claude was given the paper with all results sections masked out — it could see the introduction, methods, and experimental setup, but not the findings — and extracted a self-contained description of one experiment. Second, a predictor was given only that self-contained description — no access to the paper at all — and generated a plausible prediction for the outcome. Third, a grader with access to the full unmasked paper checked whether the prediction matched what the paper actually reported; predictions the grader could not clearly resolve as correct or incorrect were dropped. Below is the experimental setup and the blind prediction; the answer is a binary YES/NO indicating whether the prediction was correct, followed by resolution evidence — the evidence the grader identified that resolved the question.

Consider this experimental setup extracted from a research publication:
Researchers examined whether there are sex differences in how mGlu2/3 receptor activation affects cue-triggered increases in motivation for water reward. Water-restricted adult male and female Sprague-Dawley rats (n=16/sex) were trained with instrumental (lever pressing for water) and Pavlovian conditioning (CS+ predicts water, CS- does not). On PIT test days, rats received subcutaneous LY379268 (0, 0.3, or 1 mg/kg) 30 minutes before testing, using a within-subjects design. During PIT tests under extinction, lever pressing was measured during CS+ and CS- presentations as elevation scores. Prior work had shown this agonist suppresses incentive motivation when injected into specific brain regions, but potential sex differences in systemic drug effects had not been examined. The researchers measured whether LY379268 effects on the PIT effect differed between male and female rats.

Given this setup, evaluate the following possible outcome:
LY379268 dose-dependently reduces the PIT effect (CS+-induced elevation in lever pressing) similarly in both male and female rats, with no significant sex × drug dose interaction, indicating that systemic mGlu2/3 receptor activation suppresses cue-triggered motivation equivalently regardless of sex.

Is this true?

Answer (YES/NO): YES